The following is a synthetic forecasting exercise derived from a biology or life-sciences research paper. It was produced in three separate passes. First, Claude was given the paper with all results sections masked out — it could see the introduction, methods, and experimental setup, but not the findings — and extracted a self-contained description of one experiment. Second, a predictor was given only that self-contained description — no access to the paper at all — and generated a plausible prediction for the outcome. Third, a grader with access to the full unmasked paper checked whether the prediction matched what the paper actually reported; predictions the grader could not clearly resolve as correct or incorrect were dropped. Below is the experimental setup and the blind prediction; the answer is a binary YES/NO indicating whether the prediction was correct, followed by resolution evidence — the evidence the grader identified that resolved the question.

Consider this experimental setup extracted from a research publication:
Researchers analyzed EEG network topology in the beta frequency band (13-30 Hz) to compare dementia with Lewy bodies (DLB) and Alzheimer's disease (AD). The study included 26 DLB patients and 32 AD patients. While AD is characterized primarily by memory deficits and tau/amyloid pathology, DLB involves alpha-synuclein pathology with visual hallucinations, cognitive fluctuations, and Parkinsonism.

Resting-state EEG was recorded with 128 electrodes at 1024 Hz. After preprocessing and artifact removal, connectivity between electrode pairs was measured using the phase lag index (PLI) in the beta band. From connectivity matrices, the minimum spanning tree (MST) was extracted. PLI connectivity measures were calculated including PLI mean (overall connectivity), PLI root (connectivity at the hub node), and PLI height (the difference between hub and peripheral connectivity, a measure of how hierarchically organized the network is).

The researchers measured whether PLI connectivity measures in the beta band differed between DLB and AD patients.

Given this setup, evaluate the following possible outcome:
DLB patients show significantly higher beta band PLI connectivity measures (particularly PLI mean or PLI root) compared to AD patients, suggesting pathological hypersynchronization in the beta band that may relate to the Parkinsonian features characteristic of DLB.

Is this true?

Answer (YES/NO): NO